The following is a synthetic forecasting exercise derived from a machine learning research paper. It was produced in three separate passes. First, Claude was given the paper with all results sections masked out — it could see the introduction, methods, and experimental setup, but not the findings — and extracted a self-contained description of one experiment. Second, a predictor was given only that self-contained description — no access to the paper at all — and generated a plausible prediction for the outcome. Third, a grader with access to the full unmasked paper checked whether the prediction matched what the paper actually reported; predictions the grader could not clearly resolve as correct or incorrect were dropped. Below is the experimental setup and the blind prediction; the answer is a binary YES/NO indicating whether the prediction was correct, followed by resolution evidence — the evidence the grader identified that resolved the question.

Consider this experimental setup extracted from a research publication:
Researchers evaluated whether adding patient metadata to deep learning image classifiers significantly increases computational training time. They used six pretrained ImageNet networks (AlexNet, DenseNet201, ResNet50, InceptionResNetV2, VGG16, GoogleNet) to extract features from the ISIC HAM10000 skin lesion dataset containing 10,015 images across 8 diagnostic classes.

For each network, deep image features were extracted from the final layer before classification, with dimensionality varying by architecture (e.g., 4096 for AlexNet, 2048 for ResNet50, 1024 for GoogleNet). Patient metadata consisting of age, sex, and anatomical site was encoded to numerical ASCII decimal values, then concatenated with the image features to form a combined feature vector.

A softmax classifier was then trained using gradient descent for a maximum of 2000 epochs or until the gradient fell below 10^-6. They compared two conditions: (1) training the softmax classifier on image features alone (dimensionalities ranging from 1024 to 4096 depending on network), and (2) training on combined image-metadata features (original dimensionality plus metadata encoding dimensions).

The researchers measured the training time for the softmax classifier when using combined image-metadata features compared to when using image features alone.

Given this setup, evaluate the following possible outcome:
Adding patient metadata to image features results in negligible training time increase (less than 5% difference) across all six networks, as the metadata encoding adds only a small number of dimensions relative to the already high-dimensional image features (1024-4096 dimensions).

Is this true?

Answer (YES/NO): NO